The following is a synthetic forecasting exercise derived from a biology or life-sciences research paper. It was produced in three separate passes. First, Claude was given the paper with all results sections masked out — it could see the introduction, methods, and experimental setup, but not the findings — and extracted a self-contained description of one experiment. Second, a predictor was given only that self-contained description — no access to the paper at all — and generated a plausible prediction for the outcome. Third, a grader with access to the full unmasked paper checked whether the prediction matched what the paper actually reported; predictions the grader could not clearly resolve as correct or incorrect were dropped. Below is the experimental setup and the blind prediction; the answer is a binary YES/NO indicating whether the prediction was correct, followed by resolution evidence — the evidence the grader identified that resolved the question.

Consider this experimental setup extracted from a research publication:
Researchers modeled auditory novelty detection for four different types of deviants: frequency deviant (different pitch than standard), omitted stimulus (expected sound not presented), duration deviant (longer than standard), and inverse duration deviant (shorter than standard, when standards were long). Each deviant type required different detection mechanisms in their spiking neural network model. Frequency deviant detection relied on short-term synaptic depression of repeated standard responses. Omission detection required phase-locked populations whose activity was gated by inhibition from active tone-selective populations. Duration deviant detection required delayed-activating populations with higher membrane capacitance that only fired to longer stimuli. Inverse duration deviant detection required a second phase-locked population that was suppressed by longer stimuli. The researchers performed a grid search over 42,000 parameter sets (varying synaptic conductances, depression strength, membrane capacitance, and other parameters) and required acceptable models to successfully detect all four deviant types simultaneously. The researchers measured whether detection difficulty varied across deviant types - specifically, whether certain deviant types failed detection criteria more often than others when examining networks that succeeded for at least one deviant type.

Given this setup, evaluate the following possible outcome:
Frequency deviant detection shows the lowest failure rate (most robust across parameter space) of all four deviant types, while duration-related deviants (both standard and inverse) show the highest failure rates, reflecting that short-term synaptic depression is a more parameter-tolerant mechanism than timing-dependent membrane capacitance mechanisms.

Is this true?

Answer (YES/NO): NO